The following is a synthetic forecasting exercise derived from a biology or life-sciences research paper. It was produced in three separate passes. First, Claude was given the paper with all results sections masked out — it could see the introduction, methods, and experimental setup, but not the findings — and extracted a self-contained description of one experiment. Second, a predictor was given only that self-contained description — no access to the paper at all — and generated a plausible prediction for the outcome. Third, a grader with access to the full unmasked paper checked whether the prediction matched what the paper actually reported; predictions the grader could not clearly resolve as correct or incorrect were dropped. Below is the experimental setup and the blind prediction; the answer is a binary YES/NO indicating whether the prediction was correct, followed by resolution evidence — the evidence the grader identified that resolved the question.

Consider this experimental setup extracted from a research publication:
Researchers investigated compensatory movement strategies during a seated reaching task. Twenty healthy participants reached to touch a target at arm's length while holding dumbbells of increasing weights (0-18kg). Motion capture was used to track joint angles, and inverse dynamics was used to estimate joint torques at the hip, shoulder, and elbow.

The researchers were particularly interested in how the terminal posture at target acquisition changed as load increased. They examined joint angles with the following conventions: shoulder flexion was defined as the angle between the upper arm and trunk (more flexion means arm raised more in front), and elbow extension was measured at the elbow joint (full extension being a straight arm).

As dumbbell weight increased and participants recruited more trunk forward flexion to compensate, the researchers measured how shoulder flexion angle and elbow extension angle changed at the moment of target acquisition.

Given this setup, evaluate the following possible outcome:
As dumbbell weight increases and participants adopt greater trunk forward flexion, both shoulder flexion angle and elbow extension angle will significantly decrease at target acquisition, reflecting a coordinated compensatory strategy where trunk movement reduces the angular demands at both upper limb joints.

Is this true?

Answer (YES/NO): YES